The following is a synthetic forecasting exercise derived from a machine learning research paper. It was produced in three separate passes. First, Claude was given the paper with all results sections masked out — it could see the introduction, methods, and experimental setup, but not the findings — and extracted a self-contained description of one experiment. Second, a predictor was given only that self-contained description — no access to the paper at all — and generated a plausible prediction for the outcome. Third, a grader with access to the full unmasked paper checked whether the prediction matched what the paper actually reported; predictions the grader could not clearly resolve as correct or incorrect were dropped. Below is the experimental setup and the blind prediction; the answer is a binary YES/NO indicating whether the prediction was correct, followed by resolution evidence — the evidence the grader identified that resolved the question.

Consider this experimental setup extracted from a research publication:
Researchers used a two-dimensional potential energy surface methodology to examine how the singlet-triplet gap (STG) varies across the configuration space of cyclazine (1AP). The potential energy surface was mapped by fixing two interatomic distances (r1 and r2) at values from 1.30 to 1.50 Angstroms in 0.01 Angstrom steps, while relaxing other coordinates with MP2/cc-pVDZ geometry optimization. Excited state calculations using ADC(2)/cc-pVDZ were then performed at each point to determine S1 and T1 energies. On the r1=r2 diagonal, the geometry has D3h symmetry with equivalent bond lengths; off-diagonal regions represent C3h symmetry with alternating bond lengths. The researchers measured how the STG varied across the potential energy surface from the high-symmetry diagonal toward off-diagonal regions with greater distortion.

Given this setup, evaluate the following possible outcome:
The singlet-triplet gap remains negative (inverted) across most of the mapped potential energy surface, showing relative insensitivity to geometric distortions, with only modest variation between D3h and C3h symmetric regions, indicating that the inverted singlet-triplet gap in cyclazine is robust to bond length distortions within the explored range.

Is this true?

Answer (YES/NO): NO